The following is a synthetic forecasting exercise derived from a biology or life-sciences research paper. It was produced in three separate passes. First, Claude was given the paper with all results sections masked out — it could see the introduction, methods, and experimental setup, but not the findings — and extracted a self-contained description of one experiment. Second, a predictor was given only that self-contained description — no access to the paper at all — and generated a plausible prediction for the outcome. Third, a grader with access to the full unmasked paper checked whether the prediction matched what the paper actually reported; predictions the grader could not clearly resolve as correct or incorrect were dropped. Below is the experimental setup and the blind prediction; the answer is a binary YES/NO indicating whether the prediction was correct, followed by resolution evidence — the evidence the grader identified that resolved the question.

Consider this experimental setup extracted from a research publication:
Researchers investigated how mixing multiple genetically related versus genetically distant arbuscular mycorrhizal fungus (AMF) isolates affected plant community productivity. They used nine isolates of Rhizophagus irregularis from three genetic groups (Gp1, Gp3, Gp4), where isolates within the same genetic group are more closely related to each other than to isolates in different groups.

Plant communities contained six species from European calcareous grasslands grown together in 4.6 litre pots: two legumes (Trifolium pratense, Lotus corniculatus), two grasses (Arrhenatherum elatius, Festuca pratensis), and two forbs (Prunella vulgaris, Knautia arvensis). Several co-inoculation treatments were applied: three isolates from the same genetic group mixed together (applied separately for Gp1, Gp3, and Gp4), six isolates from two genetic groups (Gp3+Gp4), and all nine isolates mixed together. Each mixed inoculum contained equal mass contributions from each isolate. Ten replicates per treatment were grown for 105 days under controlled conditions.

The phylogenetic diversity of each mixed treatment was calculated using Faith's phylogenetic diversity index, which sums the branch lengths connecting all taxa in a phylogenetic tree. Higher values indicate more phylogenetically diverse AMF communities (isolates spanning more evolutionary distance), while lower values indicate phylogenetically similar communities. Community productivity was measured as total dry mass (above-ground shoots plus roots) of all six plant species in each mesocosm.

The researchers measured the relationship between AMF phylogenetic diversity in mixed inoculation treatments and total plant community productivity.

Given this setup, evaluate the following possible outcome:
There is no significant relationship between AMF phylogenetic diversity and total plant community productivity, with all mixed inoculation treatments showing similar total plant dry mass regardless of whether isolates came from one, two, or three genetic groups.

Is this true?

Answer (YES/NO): YES